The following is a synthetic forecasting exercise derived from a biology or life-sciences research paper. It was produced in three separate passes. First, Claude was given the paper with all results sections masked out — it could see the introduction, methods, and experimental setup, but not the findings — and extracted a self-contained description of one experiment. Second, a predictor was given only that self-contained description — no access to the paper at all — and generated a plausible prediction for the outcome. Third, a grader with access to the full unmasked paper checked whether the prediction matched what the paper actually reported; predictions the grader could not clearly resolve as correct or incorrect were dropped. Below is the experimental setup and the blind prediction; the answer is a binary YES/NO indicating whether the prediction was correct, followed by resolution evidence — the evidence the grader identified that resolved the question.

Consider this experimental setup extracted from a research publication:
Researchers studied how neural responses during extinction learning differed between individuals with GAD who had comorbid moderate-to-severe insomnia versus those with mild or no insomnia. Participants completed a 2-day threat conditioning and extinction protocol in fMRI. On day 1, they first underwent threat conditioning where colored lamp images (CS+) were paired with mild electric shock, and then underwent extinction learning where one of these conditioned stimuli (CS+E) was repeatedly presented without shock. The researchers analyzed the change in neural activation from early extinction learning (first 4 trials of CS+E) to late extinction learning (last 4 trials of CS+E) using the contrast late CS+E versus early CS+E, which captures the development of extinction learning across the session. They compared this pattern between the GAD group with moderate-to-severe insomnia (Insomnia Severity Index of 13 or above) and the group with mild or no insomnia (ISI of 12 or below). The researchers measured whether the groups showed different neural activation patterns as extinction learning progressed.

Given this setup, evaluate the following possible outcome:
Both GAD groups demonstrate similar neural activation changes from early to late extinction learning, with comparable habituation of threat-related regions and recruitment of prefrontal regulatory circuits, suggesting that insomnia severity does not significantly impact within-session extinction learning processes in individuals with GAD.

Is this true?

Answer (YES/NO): NO